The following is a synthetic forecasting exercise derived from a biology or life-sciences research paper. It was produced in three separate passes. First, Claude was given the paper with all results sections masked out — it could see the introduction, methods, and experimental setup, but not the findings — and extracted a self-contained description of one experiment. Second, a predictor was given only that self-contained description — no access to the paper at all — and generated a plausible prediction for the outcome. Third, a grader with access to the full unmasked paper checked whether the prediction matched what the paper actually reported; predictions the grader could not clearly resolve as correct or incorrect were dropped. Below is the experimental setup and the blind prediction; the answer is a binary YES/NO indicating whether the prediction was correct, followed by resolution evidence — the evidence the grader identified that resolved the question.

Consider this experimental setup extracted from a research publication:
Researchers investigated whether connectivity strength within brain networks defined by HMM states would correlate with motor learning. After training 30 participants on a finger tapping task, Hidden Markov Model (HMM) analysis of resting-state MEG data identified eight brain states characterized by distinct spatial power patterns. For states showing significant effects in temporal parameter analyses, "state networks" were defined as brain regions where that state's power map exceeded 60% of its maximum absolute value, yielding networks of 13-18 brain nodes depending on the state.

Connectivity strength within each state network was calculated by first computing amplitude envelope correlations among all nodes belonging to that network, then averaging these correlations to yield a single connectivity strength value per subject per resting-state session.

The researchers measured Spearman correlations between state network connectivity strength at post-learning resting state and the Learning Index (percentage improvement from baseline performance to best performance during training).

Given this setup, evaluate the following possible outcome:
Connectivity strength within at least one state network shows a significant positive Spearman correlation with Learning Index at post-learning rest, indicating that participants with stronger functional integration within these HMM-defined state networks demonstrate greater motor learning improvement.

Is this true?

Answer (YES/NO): NO